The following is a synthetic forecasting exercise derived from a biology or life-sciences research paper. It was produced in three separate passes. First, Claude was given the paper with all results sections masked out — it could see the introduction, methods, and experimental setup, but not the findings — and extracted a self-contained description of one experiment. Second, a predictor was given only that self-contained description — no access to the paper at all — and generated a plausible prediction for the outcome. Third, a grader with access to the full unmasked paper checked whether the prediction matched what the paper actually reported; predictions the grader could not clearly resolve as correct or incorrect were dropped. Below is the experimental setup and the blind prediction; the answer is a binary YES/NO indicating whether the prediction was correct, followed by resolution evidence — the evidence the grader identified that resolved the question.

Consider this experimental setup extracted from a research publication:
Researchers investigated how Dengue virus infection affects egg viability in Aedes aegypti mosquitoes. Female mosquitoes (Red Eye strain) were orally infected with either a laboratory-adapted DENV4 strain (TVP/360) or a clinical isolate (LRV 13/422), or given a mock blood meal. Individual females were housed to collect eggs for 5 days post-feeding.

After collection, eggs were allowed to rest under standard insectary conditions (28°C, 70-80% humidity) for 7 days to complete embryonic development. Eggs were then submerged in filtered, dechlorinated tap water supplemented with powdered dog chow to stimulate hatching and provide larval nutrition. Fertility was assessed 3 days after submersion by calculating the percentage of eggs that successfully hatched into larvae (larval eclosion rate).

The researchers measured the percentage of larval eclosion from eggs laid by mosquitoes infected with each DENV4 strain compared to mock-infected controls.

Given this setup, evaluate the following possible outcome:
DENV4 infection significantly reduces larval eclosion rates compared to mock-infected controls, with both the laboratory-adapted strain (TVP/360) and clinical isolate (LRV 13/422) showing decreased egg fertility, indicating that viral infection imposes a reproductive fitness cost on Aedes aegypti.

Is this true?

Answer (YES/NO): NO